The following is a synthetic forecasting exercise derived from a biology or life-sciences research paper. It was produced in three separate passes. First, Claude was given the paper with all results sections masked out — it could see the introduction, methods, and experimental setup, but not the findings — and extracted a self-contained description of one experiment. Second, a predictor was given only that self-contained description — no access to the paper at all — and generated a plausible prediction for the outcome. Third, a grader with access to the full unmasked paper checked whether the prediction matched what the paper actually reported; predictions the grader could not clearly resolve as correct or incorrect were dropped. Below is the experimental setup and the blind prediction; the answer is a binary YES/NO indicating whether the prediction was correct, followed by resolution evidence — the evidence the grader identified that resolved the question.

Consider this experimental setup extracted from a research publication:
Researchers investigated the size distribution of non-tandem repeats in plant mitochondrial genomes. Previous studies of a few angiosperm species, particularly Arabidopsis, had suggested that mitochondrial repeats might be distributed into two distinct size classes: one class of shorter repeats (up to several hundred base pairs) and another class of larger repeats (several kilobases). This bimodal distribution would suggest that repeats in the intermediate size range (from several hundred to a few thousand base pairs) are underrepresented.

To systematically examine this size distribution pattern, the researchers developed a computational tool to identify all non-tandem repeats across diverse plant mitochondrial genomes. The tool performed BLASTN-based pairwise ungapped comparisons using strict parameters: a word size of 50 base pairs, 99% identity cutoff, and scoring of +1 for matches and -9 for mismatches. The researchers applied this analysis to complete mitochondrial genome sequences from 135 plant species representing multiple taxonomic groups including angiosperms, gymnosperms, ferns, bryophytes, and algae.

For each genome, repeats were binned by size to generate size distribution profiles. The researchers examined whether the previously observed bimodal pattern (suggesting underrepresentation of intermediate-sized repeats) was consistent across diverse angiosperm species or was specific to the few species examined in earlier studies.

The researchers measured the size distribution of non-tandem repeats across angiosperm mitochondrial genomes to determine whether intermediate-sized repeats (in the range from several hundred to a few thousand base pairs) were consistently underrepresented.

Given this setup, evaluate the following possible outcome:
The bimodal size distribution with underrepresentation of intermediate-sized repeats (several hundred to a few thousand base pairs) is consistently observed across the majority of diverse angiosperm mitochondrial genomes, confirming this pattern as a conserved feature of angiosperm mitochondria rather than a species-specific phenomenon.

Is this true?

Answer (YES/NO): NO